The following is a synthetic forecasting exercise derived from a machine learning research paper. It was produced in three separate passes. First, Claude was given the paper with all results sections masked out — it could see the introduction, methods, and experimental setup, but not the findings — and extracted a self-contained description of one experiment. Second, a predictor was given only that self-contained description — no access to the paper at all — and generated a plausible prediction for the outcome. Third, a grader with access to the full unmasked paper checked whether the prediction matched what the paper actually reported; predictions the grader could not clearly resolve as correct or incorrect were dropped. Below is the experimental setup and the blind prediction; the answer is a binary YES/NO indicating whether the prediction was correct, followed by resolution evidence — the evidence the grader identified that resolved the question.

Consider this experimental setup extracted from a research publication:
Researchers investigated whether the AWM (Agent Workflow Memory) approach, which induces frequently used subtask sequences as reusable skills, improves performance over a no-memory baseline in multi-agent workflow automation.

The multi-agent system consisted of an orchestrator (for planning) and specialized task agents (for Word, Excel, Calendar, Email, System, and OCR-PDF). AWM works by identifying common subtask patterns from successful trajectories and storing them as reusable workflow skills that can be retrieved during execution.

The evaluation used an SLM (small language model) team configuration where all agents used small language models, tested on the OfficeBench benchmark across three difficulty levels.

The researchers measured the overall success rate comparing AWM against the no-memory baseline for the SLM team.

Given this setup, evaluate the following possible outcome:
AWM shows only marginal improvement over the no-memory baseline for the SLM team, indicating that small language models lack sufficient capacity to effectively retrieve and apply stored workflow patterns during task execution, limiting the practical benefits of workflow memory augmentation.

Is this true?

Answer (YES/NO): YES